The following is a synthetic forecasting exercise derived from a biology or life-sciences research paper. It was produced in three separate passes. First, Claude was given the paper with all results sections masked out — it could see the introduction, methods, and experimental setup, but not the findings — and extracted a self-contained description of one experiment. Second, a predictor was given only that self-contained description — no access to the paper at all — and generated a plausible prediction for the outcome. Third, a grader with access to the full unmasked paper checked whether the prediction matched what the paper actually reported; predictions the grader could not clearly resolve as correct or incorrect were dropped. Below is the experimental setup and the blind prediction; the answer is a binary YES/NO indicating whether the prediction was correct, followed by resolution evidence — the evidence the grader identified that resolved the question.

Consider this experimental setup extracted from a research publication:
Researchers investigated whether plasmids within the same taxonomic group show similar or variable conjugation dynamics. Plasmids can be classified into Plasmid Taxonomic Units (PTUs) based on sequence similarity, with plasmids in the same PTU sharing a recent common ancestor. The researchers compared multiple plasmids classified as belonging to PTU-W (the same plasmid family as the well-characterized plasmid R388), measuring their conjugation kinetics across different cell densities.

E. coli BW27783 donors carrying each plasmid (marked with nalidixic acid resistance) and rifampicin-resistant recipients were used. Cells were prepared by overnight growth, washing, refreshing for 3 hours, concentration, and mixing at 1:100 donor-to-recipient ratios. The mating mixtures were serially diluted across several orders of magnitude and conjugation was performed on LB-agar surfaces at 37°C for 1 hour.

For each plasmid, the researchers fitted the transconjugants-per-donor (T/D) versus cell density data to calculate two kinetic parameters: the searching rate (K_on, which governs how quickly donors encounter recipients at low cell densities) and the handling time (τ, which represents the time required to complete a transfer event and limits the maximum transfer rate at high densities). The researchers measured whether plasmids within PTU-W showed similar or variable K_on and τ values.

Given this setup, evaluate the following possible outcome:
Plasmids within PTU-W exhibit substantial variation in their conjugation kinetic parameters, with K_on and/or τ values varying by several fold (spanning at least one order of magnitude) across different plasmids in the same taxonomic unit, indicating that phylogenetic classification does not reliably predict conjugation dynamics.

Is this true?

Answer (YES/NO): YES